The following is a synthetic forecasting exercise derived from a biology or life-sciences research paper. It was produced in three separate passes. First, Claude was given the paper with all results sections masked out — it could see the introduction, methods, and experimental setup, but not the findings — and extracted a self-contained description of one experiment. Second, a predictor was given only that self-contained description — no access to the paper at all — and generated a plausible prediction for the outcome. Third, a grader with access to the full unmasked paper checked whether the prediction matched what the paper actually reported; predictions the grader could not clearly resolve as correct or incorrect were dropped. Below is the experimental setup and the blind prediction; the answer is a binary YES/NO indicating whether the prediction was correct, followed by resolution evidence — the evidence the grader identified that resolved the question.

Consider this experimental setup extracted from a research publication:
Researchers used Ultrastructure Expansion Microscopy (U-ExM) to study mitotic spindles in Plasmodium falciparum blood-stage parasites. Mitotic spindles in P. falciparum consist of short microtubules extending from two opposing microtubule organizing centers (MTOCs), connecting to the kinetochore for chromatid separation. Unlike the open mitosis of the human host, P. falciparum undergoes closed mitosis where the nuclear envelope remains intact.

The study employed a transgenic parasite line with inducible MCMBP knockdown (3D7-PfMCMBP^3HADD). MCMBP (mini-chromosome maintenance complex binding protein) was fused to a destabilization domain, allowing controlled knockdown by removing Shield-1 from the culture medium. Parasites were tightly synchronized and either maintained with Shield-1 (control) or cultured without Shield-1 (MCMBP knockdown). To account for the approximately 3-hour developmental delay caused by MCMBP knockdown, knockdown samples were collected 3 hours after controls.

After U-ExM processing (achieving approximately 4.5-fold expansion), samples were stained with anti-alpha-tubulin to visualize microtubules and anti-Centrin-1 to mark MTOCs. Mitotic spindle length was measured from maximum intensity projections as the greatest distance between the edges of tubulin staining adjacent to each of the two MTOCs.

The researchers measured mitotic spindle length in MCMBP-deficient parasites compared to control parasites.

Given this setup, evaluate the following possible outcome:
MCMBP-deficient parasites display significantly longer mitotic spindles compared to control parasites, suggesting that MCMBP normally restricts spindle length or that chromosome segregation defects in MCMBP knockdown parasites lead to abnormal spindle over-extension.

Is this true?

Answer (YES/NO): YES